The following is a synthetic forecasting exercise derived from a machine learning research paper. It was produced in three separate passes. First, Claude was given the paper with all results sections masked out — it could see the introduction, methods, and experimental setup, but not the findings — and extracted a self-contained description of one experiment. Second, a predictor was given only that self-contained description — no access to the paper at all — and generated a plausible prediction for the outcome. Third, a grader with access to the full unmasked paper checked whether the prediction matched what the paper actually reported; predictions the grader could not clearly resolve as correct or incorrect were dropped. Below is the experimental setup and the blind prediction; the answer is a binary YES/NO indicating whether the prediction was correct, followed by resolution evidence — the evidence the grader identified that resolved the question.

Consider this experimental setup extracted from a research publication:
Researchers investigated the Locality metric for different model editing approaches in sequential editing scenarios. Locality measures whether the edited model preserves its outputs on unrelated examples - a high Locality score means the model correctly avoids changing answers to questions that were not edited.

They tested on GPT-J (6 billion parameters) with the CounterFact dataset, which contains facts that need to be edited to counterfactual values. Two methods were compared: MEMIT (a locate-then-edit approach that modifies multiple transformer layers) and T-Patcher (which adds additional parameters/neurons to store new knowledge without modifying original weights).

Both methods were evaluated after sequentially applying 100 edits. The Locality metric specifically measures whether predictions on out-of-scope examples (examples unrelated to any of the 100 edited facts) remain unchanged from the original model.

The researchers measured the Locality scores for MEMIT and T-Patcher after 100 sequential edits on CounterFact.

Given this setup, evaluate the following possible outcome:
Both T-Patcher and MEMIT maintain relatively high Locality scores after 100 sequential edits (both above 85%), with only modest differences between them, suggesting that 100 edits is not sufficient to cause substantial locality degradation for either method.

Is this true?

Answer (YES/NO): NO